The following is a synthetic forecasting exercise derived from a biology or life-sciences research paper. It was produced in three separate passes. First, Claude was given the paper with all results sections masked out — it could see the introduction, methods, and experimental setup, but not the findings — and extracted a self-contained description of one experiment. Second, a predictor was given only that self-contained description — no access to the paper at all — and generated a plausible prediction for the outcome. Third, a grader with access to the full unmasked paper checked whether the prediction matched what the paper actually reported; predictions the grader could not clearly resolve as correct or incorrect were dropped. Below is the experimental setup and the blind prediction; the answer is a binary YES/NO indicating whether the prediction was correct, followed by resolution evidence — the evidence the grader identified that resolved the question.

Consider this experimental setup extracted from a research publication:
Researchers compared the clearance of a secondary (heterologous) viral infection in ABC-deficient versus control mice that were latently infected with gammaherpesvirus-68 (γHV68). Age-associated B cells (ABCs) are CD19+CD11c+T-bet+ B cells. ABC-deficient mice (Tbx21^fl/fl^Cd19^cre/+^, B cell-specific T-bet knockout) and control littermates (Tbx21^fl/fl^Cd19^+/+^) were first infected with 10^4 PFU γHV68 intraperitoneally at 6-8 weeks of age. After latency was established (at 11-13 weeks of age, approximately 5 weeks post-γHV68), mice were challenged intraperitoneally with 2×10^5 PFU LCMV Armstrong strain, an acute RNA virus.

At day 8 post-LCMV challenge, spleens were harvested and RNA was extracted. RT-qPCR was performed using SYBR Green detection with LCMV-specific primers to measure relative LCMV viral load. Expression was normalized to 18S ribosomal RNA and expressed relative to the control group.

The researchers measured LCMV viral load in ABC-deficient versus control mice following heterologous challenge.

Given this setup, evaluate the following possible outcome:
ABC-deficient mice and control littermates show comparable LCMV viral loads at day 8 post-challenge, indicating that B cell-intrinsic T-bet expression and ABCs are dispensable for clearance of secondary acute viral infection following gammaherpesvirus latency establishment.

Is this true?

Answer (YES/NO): YES